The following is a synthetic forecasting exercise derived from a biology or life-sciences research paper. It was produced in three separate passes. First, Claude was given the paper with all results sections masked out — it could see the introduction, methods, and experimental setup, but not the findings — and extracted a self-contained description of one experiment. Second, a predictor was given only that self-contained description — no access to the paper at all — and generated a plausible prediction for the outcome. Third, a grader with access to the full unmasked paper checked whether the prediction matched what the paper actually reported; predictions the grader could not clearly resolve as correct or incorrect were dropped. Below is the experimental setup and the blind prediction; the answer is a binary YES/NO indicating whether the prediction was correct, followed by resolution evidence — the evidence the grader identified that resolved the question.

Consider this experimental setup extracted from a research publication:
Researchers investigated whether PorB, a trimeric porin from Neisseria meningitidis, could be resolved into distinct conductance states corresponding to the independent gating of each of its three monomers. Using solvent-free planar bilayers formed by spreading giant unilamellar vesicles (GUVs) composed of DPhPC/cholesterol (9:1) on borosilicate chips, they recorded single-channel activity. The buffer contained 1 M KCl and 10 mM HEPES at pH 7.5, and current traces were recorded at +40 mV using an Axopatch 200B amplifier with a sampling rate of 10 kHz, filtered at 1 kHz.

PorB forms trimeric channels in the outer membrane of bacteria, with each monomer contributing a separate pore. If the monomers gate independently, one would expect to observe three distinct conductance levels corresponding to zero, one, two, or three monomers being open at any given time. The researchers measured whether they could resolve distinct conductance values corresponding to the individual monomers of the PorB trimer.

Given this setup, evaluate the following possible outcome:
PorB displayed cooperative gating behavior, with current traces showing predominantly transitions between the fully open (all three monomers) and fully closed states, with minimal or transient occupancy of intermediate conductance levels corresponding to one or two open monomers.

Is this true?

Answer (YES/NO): NO